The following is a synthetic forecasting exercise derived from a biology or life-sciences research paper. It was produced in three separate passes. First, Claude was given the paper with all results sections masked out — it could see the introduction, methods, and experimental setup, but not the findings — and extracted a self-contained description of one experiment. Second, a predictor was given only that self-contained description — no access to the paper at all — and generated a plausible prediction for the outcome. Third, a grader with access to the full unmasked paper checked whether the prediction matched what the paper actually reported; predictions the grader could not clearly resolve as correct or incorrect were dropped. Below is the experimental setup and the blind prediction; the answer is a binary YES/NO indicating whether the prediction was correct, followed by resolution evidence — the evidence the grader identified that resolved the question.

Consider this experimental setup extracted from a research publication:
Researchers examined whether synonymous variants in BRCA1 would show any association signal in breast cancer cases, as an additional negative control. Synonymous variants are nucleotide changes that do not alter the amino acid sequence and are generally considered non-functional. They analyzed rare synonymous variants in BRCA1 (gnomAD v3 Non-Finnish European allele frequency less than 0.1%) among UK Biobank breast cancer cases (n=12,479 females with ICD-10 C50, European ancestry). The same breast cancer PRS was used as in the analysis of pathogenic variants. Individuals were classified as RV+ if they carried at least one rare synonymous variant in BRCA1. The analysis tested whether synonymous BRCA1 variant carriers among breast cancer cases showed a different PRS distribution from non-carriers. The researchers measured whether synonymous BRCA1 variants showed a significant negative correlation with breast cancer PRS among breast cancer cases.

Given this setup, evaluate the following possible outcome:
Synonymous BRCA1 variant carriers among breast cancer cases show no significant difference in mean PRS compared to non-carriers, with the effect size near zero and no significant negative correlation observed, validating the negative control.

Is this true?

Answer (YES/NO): YES